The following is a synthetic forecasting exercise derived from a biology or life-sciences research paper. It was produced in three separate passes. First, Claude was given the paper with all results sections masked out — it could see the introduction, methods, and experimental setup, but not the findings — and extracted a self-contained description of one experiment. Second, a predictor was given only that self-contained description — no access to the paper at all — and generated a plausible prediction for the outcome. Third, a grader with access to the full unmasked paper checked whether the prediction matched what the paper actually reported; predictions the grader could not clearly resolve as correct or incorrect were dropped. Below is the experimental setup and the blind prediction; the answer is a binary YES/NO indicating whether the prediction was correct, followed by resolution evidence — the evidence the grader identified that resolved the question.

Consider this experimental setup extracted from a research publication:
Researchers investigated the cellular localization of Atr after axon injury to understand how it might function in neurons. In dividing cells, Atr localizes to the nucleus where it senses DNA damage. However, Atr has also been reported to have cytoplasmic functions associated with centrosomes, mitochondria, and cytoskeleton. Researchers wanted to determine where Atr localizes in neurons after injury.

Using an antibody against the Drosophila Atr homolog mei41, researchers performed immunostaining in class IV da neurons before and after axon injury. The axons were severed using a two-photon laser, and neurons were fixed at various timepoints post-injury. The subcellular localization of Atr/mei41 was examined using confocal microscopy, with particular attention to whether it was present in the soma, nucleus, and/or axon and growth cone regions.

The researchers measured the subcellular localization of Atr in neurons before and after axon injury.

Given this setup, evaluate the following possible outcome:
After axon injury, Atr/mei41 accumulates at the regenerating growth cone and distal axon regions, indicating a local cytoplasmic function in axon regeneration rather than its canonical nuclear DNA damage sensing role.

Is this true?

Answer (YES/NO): NO